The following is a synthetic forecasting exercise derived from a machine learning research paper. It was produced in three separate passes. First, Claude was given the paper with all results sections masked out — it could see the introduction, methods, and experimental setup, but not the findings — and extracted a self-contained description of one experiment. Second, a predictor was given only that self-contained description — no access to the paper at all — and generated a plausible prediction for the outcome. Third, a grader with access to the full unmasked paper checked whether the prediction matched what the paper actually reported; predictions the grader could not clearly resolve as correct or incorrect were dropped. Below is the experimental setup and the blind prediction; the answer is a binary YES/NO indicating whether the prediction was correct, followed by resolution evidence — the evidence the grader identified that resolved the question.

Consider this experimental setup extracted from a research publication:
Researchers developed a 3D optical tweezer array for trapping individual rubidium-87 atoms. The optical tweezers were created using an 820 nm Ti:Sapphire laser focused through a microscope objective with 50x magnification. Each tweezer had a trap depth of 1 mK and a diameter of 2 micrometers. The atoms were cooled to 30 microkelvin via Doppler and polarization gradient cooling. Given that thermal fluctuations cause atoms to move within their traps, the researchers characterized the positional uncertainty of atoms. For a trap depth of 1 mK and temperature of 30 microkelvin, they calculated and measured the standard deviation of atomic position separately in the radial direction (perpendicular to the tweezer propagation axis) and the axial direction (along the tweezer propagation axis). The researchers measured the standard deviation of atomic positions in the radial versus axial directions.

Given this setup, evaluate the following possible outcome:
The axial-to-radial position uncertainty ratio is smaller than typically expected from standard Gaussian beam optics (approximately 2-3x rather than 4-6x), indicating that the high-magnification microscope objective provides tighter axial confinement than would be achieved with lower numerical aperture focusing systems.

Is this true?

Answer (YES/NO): NO